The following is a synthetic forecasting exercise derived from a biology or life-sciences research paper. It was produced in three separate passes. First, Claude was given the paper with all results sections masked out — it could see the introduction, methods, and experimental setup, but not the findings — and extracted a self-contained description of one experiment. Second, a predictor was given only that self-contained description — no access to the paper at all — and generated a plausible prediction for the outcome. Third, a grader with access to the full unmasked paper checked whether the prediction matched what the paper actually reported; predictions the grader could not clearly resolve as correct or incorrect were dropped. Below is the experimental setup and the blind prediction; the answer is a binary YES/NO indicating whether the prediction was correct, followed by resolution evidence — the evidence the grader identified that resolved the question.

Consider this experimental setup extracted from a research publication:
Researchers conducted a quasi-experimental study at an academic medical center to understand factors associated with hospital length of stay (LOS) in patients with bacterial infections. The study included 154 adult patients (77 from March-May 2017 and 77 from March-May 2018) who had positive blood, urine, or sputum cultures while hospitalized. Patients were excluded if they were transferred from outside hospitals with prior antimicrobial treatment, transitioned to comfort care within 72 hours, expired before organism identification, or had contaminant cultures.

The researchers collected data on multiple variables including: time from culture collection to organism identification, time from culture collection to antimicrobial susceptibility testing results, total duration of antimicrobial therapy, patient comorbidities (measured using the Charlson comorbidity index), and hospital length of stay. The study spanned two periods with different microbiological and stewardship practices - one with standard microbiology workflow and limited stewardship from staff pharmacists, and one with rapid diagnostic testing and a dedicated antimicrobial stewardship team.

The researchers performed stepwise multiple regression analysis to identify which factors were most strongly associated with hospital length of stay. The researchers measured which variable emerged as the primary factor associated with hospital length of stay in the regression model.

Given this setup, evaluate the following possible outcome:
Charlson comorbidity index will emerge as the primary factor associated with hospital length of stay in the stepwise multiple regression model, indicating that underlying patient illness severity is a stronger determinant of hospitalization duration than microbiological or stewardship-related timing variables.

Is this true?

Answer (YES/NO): NO